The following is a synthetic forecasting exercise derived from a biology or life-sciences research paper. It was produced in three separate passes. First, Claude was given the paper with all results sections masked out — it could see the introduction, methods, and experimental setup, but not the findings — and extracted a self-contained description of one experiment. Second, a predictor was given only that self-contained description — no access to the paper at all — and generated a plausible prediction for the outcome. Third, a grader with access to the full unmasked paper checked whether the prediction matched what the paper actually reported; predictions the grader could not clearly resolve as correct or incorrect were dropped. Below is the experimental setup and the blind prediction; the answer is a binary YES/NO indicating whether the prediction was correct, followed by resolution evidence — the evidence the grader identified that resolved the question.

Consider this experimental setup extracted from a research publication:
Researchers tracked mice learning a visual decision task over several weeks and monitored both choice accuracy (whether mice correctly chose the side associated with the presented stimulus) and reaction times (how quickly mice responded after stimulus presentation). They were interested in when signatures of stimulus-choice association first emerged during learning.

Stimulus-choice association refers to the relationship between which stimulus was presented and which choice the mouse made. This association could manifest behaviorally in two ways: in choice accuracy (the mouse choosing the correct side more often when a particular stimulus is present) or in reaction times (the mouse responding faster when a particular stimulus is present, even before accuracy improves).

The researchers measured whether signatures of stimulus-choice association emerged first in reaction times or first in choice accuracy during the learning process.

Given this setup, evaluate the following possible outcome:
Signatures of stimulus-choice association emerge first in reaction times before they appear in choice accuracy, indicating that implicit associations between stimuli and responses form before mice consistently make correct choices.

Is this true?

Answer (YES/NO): YES